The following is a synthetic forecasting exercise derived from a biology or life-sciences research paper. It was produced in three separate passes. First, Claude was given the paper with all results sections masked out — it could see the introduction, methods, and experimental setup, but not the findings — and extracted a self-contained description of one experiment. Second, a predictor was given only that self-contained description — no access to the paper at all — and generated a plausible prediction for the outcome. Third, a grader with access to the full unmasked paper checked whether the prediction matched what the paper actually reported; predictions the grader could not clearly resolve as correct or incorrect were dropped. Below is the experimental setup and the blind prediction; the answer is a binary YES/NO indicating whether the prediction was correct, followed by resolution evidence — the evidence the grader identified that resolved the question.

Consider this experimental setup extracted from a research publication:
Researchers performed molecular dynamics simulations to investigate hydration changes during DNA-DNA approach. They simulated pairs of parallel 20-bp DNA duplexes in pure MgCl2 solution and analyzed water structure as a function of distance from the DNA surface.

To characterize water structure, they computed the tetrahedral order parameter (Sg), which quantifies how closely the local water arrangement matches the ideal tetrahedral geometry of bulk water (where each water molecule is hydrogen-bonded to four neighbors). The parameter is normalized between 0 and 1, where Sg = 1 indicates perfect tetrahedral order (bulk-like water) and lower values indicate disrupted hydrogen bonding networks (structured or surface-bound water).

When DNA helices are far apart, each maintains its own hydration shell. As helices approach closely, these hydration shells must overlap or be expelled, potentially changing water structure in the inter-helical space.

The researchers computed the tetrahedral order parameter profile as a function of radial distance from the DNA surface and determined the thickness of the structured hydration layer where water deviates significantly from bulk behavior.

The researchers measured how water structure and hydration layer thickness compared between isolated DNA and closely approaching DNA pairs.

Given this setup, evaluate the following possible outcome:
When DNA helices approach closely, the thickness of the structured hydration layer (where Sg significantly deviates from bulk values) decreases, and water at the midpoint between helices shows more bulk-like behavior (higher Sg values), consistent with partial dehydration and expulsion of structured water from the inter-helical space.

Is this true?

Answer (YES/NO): NO